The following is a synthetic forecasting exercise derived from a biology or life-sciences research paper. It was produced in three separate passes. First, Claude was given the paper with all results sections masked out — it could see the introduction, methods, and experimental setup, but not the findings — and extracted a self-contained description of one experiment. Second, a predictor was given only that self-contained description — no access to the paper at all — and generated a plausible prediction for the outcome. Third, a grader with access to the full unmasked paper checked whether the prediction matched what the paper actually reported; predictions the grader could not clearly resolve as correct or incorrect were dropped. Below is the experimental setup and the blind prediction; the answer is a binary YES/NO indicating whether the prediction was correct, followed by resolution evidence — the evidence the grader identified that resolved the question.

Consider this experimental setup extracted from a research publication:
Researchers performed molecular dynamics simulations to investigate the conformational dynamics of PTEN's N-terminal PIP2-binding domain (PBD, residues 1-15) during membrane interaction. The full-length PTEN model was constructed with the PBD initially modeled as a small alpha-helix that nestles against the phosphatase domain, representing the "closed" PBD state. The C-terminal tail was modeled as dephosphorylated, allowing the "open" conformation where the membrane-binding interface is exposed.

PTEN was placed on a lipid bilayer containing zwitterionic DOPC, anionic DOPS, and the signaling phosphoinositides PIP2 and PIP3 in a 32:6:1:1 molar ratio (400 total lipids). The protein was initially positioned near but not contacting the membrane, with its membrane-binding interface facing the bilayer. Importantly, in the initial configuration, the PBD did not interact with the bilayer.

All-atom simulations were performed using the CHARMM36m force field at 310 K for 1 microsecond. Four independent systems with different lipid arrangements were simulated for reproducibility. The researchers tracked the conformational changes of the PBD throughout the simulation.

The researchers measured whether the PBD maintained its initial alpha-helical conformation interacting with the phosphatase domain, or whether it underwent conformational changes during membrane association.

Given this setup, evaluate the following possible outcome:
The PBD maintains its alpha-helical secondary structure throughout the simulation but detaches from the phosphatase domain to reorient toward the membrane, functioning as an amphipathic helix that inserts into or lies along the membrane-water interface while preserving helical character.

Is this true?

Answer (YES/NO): NO